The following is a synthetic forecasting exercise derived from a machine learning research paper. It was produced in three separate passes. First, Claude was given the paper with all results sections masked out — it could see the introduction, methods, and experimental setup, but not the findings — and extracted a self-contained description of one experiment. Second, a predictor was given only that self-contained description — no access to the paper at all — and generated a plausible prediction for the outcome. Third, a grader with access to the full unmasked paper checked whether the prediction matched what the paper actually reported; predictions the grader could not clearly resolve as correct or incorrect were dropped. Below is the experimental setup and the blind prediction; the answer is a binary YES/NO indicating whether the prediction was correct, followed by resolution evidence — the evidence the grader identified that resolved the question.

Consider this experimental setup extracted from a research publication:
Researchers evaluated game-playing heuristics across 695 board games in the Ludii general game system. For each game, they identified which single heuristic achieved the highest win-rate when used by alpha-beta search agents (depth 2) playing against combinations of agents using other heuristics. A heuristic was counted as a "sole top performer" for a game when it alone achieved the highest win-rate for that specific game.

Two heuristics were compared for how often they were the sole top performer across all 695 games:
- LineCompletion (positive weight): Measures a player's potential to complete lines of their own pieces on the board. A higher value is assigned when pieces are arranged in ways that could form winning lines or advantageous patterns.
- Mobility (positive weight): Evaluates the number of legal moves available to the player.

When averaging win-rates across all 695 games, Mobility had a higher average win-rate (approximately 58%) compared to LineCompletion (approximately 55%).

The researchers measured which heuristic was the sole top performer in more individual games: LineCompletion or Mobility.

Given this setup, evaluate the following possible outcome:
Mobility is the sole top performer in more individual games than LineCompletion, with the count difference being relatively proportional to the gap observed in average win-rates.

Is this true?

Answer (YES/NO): NO